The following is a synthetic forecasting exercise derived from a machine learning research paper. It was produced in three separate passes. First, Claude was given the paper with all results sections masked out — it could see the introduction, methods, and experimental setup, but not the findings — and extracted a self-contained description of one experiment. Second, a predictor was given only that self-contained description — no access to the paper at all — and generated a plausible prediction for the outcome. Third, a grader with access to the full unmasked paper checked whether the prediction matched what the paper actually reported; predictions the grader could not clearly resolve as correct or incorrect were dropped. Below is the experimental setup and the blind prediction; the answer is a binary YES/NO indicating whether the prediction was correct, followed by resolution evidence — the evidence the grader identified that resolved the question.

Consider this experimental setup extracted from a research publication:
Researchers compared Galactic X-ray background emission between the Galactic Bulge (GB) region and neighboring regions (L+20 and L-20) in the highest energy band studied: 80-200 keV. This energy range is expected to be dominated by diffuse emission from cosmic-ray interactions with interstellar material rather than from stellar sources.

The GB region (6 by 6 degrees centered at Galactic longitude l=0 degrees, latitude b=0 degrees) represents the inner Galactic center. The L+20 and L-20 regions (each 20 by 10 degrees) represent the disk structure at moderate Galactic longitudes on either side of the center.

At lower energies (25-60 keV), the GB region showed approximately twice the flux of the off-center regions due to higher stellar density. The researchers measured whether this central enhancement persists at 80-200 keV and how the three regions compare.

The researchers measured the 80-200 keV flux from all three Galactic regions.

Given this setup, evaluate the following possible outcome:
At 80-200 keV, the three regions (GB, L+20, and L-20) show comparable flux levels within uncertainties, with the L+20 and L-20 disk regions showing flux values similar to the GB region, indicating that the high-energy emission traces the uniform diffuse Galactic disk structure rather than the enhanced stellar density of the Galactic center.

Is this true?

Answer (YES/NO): NO